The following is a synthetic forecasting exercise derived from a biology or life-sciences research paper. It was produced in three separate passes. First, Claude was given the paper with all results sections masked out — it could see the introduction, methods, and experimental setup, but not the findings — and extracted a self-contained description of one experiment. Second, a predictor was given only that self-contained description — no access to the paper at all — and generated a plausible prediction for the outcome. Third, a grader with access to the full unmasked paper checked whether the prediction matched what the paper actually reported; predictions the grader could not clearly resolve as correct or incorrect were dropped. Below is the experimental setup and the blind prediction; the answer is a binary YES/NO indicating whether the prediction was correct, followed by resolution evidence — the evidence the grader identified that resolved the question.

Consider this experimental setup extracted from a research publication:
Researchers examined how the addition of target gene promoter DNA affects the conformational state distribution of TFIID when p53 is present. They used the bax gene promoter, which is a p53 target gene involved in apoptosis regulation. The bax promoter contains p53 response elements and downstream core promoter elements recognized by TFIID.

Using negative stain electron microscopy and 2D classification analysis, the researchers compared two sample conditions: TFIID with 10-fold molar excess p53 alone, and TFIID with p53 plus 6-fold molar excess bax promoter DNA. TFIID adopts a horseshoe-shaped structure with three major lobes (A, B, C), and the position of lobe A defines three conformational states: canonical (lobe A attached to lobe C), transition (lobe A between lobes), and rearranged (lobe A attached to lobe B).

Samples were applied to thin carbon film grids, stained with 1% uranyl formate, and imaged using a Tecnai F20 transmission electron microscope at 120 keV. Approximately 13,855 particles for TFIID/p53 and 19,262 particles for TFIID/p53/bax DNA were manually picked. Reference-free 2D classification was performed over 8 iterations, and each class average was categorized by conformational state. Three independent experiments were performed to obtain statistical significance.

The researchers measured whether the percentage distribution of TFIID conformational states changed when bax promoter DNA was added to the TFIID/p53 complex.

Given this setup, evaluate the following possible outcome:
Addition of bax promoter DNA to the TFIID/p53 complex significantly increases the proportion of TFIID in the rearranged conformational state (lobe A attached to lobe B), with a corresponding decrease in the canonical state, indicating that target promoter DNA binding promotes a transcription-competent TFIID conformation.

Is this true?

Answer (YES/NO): YES